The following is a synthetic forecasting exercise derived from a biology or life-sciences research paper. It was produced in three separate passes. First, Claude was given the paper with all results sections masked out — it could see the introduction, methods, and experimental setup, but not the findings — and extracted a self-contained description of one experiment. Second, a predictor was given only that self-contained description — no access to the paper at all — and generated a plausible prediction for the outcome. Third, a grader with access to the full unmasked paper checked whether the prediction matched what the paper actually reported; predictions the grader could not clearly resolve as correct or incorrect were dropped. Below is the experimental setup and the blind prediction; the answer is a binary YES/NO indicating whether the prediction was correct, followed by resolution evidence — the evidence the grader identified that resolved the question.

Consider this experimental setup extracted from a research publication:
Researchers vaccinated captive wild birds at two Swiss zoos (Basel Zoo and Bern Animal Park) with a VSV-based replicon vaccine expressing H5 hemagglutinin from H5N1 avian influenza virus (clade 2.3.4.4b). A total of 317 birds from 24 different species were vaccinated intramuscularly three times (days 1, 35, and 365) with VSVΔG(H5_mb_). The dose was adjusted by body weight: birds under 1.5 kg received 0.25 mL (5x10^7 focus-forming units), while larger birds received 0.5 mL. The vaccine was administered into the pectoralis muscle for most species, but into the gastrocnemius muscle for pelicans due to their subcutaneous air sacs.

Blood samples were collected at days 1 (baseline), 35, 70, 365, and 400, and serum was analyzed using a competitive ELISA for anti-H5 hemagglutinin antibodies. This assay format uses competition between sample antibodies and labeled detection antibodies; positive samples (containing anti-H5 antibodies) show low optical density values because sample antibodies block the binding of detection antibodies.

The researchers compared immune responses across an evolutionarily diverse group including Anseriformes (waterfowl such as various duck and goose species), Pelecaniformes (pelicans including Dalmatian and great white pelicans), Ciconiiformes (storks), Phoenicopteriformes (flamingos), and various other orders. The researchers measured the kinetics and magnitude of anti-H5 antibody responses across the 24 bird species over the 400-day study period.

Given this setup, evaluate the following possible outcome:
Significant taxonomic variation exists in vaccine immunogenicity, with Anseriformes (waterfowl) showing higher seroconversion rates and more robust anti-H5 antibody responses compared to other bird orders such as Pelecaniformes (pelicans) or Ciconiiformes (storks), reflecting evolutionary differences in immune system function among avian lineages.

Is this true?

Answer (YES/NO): NO